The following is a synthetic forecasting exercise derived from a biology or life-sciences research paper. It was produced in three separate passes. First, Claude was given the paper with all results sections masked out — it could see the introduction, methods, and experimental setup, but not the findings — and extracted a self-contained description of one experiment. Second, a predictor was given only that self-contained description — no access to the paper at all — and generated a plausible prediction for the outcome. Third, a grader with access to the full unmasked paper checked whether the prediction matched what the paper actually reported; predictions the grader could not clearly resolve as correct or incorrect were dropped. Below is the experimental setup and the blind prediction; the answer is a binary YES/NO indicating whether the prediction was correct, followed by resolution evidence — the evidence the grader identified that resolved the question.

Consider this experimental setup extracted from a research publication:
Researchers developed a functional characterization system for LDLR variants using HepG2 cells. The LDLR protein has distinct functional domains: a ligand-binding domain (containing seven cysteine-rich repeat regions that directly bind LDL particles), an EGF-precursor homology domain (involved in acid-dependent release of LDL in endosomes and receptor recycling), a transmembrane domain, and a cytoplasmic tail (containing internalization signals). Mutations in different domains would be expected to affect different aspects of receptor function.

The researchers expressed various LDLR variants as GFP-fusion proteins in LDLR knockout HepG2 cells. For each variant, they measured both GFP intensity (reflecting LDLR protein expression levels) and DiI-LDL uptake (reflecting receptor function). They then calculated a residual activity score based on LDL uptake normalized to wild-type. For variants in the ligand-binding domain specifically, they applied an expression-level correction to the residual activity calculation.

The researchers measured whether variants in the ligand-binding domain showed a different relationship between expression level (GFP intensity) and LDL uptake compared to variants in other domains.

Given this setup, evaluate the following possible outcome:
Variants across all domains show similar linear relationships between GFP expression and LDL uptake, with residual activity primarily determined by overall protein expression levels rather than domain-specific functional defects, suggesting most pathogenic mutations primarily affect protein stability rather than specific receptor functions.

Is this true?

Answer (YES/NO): NO